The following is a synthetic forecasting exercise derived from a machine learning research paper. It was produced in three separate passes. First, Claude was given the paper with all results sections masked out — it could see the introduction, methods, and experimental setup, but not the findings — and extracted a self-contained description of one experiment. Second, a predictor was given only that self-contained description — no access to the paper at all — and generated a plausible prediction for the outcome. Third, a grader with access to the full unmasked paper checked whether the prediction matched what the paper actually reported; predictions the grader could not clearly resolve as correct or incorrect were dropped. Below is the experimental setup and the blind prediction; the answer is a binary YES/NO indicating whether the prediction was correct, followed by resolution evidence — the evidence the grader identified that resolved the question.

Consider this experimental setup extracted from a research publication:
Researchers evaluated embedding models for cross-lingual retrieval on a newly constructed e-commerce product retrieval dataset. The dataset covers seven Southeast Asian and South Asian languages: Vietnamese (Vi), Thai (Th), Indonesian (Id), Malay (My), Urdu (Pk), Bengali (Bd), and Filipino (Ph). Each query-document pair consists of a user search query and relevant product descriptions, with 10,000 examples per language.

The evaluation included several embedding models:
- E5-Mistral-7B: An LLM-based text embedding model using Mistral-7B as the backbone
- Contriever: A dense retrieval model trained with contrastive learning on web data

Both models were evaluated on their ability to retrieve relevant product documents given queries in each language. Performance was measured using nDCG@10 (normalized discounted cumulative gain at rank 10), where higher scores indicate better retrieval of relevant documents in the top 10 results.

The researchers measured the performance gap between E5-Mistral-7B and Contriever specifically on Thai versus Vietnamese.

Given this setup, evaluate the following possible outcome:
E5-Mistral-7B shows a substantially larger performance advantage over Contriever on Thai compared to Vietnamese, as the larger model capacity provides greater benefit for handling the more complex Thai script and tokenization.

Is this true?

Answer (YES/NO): YES